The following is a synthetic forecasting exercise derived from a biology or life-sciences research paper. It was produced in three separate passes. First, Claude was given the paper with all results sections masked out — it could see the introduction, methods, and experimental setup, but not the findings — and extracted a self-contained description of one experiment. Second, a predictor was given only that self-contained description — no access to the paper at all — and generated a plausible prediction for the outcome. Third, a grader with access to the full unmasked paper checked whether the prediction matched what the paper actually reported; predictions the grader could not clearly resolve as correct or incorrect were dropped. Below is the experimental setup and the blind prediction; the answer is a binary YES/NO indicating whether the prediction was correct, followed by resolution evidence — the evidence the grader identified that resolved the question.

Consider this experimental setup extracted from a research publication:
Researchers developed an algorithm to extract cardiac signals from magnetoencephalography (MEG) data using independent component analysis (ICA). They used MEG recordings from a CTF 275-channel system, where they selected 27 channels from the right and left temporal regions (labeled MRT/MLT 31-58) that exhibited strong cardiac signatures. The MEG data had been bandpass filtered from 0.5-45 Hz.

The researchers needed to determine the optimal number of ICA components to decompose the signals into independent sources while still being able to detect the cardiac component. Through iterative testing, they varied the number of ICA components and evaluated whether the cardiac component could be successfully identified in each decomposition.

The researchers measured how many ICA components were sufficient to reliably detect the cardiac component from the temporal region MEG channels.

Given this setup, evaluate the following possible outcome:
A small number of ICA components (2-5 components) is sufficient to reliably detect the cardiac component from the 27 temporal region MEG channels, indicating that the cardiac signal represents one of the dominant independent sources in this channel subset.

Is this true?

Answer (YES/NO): NO